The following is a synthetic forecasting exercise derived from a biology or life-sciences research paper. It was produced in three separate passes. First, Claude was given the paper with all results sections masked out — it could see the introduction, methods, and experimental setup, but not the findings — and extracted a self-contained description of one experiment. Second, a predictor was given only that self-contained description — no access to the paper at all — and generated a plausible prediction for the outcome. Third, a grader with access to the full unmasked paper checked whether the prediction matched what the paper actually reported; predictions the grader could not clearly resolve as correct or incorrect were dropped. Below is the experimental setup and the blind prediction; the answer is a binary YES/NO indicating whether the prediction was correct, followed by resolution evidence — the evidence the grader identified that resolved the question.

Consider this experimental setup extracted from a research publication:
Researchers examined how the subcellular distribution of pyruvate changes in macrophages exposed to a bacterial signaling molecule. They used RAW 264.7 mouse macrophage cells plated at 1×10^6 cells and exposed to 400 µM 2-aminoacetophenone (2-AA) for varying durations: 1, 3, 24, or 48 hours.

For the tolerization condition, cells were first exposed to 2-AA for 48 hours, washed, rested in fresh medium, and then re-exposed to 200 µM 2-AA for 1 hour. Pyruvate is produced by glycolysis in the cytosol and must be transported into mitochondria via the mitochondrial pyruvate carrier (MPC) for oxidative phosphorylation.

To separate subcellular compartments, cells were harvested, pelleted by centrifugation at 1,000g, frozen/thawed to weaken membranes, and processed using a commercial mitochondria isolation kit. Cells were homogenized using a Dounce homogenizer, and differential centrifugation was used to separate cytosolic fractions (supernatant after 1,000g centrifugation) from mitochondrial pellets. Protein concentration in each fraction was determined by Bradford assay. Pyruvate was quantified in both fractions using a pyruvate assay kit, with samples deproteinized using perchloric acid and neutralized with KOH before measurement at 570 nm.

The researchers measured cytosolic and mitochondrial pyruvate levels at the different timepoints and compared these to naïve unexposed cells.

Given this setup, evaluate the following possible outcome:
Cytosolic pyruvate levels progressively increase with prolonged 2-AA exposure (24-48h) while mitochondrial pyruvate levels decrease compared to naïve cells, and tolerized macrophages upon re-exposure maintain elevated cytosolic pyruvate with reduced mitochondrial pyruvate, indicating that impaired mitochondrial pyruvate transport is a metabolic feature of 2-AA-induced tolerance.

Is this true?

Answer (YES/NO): NO